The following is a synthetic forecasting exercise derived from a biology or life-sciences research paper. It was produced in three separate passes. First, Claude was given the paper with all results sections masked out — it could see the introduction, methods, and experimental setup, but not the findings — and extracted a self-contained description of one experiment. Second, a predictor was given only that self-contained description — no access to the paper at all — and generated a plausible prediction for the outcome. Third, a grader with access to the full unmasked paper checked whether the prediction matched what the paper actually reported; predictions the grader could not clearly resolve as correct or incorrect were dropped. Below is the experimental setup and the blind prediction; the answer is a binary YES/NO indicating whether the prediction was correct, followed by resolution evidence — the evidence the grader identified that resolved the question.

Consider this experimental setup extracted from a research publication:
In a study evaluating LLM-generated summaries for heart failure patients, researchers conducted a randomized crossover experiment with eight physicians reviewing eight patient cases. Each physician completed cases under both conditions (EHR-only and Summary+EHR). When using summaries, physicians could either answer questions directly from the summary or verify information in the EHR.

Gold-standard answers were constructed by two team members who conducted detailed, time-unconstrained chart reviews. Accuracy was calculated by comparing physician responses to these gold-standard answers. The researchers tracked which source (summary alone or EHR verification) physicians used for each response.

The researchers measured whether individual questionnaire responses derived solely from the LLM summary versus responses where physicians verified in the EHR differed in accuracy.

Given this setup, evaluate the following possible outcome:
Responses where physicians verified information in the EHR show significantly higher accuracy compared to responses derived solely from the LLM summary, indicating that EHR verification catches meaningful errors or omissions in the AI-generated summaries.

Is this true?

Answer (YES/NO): NO